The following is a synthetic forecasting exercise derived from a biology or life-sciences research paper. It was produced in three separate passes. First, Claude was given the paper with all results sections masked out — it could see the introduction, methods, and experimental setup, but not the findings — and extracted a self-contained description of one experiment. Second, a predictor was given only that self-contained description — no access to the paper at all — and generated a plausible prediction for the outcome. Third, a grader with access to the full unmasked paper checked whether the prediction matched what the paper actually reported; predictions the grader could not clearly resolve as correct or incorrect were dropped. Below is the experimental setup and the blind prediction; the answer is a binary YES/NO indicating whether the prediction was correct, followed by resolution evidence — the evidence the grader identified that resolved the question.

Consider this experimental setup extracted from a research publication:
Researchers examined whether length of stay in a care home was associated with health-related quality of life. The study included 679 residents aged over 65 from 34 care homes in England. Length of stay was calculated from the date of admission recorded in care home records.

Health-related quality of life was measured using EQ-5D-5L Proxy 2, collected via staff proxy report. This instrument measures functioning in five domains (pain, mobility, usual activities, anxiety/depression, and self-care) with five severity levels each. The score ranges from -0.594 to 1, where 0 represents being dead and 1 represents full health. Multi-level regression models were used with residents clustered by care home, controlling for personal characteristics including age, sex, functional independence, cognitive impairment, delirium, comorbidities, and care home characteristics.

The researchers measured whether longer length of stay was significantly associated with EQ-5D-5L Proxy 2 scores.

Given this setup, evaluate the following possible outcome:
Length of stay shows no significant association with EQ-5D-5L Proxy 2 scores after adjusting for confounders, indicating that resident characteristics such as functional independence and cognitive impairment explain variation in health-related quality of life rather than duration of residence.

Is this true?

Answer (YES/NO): NO